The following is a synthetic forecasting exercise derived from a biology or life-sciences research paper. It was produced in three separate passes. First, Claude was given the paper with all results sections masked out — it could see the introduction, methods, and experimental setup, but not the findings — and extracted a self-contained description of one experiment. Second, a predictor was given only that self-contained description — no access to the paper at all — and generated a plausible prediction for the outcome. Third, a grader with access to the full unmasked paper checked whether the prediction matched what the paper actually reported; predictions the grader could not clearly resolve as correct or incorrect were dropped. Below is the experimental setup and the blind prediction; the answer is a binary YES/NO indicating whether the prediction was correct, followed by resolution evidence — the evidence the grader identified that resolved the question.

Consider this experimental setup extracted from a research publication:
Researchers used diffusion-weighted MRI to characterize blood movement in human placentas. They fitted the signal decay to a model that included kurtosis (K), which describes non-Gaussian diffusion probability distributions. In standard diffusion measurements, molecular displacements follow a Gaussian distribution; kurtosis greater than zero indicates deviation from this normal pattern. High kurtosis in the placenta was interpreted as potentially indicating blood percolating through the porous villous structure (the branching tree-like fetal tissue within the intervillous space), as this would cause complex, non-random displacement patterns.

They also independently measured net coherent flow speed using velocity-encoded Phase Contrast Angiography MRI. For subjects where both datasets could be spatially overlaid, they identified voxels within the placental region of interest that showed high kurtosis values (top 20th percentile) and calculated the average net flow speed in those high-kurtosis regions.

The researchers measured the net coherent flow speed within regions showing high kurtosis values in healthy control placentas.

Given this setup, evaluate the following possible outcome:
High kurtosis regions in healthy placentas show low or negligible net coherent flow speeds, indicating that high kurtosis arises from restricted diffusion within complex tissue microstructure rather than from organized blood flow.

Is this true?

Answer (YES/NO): NO